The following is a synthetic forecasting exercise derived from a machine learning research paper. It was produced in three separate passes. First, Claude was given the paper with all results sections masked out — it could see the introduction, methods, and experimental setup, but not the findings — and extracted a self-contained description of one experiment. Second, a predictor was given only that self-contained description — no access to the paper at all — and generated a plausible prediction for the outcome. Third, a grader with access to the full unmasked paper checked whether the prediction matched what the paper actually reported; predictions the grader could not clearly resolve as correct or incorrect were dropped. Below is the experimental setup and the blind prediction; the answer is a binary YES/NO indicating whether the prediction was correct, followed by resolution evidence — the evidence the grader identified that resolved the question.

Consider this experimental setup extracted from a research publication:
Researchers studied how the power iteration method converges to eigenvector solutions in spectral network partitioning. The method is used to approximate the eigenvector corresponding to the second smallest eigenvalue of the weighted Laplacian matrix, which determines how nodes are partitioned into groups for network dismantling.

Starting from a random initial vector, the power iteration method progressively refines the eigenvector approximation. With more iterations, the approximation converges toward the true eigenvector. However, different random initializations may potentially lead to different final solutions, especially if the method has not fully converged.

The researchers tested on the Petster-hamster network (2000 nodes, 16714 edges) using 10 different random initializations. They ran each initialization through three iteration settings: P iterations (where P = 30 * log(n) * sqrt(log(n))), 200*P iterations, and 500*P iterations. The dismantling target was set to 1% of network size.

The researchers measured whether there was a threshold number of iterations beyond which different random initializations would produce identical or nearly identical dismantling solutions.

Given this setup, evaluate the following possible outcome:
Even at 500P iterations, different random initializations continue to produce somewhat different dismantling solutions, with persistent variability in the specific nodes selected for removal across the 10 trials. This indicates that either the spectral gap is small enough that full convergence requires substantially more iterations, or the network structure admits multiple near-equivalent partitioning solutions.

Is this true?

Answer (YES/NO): NO